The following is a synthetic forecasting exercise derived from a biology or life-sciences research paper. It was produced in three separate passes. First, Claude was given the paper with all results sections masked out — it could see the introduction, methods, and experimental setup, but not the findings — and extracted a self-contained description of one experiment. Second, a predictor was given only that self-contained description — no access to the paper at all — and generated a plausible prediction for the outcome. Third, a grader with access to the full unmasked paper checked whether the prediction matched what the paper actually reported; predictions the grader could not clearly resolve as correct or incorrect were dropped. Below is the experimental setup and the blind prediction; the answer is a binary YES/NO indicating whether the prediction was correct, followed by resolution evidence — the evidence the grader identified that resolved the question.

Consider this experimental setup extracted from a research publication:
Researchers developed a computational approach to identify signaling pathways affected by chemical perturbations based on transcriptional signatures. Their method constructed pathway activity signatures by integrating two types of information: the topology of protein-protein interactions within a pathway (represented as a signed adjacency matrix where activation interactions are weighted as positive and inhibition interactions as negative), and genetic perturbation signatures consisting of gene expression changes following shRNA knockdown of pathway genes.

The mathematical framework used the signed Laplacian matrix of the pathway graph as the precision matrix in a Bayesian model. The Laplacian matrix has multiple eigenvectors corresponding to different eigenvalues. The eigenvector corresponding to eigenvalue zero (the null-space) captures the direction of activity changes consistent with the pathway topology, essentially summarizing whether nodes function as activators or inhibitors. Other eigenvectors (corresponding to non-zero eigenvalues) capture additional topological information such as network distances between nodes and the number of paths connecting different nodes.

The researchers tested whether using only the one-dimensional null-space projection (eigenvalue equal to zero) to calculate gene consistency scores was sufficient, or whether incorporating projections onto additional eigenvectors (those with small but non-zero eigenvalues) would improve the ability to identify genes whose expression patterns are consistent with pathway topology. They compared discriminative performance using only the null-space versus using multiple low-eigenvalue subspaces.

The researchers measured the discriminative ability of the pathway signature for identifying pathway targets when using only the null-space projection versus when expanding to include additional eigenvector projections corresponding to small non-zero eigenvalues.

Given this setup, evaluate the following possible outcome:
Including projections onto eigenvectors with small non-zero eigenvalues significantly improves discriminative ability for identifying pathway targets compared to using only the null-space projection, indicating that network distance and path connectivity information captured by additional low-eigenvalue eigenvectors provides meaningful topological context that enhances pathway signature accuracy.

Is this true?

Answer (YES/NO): NO